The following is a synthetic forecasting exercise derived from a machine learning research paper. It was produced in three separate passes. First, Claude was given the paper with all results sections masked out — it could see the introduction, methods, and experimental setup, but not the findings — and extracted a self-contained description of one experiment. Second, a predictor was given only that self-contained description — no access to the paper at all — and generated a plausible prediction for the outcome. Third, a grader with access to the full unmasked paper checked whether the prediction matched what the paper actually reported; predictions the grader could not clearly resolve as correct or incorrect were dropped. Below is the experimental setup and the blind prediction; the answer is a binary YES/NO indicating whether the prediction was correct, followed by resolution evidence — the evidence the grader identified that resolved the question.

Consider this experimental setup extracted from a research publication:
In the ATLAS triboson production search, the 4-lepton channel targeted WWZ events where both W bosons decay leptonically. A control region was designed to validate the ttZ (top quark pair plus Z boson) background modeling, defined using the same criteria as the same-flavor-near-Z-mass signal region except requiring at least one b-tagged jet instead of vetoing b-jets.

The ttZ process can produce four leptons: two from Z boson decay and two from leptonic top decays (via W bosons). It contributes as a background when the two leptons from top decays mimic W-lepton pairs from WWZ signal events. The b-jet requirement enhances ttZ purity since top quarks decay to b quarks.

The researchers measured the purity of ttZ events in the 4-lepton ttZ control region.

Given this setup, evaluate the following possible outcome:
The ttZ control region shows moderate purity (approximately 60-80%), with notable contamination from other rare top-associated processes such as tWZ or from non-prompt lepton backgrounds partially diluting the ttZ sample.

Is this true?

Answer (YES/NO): YES